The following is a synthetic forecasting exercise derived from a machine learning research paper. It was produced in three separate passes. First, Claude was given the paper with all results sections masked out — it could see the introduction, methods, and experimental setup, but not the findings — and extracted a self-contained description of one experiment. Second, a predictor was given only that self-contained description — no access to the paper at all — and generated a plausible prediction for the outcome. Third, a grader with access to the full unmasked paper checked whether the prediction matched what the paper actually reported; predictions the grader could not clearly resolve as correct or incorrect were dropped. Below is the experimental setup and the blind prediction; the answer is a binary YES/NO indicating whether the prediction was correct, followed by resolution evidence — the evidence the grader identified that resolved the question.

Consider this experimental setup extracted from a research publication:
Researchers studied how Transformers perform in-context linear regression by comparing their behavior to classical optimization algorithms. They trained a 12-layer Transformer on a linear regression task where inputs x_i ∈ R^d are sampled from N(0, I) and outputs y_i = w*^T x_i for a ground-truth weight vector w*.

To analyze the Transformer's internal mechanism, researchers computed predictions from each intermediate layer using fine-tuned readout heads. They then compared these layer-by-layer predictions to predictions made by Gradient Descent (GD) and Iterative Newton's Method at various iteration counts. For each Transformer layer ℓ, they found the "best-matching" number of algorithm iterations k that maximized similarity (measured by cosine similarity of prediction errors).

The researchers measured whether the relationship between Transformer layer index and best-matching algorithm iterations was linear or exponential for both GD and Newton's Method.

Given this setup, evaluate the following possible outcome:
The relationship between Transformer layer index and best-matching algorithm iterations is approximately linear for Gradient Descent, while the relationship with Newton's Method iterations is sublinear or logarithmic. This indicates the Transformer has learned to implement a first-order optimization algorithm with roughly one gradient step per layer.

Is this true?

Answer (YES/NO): NO